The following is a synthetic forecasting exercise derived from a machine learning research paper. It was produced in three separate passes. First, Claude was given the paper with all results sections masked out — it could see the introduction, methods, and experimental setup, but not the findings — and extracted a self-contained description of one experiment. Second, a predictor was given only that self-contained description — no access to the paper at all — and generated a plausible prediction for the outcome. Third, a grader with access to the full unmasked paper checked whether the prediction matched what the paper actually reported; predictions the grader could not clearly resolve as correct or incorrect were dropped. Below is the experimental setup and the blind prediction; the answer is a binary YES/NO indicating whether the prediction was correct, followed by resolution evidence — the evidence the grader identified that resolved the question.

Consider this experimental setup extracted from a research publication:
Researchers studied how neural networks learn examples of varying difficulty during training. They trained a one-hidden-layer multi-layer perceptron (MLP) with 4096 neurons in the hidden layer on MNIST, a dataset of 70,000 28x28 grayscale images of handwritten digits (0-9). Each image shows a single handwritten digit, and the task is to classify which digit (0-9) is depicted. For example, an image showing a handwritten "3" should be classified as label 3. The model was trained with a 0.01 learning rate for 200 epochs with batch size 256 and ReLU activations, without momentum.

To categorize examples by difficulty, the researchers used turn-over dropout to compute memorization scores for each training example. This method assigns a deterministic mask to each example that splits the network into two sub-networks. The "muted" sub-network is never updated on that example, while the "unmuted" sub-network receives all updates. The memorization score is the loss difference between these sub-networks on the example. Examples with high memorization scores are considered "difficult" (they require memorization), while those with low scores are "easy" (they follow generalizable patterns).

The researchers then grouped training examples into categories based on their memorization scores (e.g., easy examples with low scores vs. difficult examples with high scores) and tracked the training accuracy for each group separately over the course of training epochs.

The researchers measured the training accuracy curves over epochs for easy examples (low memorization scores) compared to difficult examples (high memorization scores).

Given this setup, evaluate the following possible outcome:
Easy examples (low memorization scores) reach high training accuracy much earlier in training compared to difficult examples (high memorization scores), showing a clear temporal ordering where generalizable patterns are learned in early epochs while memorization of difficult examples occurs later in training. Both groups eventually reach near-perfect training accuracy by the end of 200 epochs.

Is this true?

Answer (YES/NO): NO